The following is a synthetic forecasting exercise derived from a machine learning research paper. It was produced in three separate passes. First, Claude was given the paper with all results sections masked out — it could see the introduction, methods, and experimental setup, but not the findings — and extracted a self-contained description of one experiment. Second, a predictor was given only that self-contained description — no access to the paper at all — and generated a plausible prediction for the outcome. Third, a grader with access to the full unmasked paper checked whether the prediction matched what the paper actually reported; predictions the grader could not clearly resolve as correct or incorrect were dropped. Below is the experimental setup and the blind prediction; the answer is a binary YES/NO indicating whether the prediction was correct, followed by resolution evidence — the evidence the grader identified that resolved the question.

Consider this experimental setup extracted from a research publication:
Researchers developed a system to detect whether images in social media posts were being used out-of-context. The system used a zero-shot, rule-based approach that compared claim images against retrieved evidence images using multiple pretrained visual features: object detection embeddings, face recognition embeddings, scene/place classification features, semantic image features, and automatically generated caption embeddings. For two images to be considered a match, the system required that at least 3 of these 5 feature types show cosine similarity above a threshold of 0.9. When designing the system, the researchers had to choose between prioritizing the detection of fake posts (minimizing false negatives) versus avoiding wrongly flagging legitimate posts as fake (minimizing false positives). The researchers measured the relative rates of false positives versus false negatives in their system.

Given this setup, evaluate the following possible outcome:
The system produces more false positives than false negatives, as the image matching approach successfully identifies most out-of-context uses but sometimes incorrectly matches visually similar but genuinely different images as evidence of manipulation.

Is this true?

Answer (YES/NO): YES